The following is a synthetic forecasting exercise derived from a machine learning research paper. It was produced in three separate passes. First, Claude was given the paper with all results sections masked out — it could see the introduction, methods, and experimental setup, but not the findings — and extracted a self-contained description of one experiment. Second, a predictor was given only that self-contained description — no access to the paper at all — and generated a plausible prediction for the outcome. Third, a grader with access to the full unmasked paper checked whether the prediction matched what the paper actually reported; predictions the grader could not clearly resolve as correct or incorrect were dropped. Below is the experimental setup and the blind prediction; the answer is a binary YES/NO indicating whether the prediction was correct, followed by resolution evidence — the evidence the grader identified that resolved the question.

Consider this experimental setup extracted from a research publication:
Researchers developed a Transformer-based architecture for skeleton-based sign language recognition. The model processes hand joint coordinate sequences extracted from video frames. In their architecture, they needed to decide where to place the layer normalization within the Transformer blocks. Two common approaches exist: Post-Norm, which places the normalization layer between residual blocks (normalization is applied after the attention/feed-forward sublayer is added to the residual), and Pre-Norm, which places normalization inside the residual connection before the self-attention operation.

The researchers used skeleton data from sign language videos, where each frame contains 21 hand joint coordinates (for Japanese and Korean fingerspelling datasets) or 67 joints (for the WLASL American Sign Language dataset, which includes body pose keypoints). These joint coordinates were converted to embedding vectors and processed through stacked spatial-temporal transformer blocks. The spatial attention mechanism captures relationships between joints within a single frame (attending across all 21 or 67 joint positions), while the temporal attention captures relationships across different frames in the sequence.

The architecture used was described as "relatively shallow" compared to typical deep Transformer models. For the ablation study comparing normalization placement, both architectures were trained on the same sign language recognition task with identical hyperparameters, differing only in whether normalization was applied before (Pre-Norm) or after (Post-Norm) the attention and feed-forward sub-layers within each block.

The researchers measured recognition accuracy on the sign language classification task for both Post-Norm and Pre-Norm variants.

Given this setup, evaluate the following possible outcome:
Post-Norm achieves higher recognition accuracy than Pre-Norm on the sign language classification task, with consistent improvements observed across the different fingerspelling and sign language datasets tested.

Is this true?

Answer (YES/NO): NO